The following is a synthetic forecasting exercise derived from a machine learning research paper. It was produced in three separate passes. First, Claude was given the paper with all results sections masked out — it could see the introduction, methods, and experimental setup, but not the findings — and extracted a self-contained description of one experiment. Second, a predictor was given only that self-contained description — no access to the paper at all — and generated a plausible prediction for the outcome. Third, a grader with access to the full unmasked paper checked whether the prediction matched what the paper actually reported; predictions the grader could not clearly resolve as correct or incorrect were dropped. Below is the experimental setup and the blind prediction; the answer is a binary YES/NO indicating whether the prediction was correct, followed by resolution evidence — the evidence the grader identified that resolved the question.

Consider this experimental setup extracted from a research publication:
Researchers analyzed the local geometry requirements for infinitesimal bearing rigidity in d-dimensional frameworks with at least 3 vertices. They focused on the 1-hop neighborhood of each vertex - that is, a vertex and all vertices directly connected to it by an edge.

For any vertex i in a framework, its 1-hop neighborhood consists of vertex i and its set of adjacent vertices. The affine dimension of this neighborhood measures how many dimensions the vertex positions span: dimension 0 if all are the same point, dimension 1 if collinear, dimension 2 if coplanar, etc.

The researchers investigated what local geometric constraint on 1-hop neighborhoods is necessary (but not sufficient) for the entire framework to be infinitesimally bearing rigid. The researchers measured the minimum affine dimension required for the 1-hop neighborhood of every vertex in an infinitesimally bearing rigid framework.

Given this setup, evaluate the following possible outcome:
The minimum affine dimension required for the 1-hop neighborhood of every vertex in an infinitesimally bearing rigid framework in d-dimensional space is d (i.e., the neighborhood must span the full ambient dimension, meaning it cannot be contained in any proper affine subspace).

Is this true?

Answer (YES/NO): NO